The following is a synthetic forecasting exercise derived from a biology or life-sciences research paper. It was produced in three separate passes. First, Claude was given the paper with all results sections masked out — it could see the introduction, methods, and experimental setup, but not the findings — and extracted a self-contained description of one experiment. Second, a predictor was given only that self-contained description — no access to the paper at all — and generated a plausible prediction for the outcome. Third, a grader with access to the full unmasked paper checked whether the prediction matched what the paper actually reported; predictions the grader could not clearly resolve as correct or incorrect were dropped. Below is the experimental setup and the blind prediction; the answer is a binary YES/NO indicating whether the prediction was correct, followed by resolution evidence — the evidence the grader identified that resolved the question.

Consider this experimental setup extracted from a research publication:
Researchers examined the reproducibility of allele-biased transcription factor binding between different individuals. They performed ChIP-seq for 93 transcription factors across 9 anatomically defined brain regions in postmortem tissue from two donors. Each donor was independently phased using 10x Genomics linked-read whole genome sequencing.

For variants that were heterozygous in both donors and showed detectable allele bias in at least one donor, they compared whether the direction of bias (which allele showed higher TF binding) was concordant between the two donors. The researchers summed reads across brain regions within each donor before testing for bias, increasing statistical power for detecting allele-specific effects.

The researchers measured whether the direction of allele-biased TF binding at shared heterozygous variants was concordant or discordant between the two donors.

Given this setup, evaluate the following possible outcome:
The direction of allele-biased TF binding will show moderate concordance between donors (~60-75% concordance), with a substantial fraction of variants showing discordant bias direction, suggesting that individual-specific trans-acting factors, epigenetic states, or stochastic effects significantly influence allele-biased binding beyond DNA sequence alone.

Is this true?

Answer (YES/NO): NO